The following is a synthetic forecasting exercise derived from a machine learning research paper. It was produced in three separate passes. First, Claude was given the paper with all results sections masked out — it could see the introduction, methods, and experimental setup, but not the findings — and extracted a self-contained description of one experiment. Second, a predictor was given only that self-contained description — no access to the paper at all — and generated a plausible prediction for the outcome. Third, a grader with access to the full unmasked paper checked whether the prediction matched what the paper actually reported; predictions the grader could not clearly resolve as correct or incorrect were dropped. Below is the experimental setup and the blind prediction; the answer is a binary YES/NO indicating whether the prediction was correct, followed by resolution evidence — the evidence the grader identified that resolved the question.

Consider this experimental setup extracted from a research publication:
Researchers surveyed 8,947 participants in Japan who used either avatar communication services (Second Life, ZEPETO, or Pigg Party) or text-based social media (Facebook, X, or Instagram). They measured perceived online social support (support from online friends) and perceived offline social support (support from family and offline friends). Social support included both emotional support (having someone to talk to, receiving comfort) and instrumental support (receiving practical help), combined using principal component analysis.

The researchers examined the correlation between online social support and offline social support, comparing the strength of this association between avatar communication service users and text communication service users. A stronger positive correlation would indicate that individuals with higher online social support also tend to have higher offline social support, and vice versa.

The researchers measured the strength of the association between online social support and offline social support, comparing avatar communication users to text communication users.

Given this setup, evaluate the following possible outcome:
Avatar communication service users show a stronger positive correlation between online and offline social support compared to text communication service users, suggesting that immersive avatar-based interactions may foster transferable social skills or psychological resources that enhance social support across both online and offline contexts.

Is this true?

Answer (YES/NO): YES